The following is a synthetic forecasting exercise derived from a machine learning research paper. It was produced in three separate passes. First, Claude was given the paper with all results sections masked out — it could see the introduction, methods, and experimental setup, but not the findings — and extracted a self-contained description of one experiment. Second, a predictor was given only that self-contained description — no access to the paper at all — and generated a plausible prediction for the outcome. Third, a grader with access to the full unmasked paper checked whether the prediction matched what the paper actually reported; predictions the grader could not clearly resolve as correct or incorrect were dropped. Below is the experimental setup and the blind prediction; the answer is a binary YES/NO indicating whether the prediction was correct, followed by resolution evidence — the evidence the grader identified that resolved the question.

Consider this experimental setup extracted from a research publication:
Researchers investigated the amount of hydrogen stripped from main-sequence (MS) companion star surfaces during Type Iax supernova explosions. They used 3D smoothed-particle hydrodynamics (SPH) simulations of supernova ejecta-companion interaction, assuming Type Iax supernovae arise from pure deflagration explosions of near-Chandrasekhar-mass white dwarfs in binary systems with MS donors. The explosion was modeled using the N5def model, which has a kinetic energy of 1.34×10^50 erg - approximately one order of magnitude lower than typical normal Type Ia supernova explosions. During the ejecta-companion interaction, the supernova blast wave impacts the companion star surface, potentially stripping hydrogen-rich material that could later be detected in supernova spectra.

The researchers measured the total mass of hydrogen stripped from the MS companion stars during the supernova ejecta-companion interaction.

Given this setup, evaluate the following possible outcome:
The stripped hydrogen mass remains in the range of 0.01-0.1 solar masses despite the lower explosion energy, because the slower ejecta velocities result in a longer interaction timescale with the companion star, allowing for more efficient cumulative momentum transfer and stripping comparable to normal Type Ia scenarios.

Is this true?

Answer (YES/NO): NO